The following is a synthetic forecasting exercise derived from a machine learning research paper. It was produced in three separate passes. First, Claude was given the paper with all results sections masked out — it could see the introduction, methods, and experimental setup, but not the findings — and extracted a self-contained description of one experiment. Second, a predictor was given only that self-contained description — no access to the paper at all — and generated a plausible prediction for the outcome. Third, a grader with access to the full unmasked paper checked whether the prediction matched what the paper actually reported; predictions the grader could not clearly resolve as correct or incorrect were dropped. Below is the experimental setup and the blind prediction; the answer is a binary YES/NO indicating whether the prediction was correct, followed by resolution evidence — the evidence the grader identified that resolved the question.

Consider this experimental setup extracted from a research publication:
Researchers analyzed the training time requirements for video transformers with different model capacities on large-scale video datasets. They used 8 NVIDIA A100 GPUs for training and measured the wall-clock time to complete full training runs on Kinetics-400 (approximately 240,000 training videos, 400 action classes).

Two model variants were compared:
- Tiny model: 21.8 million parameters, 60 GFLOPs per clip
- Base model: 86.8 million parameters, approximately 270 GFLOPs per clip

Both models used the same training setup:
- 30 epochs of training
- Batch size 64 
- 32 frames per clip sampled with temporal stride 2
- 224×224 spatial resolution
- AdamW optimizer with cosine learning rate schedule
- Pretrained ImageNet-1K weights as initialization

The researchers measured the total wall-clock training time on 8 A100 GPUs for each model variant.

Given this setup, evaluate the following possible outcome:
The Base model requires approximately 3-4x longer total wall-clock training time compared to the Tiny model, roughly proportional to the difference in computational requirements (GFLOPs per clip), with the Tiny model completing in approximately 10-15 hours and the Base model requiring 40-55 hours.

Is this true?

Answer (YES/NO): NO